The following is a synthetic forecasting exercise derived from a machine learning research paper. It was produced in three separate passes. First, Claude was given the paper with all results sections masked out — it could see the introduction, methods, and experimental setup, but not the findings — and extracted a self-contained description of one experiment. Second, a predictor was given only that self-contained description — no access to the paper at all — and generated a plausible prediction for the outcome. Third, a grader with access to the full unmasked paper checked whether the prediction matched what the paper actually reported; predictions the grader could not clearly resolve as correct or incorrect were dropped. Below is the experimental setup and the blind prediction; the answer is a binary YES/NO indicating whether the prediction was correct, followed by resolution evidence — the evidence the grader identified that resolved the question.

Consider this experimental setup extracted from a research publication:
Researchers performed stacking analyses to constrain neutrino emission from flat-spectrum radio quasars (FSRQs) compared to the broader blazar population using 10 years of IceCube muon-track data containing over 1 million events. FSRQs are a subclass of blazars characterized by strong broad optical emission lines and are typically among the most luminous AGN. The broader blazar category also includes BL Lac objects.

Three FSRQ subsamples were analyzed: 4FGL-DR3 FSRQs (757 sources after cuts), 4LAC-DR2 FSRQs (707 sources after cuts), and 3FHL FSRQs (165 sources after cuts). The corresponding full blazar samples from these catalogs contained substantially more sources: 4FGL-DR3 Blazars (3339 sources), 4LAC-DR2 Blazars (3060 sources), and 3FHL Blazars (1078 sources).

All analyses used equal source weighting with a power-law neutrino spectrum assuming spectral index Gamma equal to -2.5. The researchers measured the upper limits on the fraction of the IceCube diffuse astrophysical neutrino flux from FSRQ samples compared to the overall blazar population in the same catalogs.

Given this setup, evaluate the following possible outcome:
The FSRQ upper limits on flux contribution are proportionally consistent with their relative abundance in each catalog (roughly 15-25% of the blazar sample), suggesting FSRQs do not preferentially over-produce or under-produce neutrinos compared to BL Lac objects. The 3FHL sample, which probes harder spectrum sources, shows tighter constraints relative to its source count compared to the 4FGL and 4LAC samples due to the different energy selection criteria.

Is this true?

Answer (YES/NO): NO